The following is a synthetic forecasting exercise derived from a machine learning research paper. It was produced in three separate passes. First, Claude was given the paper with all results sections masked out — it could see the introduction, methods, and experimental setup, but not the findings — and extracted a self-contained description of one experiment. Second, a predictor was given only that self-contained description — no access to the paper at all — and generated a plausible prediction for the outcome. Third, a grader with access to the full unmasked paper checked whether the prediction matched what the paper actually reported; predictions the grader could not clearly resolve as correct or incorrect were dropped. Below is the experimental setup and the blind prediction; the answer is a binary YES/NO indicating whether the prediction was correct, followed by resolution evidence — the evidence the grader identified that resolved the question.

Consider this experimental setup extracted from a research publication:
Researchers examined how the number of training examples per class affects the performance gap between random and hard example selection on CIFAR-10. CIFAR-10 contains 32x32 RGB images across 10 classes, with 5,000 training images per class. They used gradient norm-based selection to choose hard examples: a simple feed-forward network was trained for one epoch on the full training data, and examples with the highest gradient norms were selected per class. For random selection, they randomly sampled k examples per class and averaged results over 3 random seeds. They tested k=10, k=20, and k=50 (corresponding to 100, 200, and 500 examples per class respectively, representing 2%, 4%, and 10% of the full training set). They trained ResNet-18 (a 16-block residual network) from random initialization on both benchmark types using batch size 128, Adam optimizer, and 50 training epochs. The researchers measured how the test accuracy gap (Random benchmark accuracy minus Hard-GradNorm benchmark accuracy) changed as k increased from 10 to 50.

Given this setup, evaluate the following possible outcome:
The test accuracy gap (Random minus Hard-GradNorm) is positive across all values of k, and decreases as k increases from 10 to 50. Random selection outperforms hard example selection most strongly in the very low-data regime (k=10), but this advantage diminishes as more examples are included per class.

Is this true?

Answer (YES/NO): YES